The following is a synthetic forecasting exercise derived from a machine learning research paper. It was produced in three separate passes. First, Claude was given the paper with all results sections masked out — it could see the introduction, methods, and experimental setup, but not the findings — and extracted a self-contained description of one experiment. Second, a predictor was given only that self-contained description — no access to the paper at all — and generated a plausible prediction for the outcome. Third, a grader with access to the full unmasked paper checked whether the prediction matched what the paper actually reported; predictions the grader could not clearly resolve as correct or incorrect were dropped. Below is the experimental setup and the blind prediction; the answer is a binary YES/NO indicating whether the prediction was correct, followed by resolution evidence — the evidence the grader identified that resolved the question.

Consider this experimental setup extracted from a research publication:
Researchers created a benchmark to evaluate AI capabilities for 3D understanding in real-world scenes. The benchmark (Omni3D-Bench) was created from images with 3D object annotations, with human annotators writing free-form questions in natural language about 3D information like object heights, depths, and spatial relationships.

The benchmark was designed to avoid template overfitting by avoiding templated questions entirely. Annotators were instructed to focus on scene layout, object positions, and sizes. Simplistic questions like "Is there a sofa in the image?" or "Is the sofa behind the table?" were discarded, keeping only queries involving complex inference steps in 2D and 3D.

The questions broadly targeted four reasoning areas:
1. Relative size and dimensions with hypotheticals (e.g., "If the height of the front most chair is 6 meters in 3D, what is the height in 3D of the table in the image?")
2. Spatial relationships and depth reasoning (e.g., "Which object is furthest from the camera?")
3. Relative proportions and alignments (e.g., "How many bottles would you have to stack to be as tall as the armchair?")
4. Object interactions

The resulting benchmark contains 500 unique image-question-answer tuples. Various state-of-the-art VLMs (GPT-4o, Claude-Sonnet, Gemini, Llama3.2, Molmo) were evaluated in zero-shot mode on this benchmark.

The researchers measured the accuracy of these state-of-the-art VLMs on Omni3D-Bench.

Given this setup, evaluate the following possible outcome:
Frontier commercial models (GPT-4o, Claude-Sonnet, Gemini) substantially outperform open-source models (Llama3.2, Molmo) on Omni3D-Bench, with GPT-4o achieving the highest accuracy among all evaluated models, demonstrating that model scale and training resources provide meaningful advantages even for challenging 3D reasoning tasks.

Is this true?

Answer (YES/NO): NO